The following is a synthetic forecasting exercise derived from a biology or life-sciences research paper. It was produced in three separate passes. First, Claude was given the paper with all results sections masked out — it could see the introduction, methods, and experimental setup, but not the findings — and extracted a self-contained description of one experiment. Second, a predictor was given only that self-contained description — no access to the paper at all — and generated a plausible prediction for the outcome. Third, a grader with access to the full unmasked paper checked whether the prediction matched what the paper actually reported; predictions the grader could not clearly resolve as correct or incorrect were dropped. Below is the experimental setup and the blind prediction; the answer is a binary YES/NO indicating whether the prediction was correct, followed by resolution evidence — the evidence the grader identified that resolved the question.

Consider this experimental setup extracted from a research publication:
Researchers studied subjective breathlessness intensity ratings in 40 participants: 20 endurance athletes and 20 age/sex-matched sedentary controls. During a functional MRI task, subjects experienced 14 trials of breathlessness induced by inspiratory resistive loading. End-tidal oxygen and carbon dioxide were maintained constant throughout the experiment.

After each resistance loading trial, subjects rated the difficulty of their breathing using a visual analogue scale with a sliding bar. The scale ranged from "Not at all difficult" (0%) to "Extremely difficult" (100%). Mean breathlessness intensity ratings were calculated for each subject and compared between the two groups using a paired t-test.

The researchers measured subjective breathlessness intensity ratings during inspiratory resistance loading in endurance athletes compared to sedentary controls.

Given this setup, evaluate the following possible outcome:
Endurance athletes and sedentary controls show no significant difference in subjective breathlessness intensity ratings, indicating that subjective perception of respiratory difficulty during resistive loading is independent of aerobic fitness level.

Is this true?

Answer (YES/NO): YES